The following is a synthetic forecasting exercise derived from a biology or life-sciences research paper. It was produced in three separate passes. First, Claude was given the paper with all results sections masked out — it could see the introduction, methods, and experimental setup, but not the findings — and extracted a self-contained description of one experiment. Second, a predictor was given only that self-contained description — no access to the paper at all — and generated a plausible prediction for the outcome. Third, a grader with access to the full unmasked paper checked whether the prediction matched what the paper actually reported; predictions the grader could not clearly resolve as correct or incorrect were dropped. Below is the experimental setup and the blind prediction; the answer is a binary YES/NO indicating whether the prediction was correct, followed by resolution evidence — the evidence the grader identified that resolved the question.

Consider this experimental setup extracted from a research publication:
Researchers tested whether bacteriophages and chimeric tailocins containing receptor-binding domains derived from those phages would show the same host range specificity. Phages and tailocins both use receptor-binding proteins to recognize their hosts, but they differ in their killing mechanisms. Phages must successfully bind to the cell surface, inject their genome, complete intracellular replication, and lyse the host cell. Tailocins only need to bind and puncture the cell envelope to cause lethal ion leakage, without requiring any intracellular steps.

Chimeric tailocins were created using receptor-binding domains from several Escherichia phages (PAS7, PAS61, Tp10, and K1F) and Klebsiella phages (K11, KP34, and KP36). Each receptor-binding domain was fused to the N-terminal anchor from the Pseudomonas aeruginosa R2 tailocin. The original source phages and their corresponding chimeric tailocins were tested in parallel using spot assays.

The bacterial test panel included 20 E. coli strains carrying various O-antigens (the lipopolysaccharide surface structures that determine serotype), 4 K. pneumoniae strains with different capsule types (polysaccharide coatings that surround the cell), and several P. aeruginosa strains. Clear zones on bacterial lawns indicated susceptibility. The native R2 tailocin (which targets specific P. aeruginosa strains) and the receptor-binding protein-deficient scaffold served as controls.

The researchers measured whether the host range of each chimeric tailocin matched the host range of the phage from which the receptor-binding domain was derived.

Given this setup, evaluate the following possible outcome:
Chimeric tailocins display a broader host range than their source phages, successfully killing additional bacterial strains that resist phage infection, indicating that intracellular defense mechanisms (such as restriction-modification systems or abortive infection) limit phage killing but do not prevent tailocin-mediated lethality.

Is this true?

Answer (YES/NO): YES